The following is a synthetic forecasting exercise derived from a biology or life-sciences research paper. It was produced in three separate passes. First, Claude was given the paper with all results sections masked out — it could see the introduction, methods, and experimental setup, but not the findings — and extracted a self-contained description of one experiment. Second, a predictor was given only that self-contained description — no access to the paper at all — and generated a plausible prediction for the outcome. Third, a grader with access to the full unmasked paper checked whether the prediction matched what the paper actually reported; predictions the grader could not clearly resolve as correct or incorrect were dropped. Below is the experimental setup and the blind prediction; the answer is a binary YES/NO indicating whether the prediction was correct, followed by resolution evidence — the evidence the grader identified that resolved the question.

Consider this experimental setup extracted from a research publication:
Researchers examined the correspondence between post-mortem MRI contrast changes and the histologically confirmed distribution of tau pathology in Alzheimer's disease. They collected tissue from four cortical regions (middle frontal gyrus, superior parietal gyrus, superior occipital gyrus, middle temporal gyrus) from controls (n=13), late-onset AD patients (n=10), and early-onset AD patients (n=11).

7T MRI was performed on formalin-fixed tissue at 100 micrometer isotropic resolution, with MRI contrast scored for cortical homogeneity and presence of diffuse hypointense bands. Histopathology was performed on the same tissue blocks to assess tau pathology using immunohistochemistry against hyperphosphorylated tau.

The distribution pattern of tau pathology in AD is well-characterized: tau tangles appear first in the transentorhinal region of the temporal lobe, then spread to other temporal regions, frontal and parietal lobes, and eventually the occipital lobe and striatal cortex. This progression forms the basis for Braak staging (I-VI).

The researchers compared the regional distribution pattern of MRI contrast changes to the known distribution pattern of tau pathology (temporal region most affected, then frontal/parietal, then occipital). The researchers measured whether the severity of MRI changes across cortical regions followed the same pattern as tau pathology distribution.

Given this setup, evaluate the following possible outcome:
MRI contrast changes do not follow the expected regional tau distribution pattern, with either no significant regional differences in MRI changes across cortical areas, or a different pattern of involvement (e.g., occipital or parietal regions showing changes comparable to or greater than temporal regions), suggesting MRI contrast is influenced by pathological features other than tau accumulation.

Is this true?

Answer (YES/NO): NO